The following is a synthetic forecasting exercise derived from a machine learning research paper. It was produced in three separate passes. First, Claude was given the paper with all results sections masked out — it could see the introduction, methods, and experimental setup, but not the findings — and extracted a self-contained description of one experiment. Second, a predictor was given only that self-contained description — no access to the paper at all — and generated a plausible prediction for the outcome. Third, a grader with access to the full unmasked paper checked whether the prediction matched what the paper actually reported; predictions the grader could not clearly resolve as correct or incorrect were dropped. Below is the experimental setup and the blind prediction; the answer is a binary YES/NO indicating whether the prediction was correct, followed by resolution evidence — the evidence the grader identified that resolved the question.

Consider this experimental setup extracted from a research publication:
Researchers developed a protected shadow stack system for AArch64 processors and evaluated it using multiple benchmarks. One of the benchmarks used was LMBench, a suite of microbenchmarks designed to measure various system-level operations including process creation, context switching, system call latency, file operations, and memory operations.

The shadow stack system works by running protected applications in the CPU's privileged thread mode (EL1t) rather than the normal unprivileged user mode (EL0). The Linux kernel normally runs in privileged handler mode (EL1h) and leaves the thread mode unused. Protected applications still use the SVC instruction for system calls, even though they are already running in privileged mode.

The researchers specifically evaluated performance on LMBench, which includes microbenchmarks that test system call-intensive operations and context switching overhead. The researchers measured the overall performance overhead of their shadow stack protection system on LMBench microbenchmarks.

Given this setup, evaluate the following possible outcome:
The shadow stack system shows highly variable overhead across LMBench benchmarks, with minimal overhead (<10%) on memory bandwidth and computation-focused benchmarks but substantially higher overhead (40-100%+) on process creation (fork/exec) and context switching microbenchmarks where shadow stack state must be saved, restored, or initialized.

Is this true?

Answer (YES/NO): NO